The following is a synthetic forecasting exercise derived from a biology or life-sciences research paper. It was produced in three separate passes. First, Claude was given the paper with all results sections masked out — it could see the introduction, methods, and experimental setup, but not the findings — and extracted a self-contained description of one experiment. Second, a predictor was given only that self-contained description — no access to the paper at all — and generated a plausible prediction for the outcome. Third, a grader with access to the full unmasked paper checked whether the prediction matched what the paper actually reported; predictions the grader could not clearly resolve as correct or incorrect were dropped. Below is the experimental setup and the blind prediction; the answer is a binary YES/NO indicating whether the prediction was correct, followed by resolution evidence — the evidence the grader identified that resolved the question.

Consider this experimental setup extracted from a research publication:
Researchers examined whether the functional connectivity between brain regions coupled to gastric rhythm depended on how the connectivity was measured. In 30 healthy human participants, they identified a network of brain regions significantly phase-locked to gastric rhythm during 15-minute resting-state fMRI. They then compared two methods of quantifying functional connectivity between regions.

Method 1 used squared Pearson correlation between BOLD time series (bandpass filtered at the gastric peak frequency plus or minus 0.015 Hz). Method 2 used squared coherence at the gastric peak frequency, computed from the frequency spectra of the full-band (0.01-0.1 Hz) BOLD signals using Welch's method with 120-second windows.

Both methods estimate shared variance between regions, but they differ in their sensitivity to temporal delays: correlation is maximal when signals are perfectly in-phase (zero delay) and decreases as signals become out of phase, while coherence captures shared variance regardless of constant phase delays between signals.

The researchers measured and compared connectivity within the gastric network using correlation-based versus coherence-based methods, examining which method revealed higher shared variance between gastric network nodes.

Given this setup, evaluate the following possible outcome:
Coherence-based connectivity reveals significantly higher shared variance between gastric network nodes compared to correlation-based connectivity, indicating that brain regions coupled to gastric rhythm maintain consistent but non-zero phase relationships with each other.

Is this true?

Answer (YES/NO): YES